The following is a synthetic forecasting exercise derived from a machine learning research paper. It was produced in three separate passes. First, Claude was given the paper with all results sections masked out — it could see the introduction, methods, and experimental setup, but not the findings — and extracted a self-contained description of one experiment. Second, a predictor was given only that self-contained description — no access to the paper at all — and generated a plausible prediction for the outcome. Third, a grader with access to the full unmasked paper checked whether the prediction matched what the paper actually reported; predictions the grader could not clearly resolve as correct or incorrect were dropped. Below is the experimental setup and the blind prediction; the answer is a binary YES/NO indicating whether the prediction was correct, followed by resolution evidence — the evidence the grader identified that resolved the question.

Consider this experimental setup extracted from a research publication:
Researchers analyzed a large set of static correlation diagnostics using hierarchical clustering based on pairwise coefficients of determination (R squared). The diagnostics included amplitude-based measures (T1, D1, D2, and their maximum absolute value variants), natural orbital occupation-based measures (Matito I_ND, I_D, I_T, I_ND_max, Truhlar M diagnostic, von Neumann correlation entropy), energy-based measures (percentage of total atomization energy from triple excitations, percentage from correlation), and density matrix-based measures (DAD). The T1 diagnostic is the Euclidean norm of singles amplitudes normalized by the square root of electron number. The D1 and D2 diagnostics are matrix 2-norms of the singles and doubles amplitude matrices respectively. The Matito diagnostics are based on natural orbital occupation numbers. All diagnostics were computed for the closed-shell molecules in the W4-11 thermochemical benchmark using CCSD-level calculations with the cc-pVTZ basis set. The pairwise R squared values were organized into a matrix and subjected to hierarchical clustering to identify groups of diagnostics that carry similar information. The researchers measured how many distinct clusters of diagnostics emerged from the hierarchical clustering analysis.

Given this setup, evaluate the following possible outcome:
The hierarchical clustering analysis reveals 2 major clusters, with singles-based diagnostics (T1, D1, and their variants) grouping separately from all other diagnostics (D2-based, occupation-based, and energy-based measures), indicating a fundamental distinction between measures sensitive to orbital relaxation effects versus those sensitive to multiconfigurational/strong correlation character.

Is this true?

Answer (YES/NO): NO